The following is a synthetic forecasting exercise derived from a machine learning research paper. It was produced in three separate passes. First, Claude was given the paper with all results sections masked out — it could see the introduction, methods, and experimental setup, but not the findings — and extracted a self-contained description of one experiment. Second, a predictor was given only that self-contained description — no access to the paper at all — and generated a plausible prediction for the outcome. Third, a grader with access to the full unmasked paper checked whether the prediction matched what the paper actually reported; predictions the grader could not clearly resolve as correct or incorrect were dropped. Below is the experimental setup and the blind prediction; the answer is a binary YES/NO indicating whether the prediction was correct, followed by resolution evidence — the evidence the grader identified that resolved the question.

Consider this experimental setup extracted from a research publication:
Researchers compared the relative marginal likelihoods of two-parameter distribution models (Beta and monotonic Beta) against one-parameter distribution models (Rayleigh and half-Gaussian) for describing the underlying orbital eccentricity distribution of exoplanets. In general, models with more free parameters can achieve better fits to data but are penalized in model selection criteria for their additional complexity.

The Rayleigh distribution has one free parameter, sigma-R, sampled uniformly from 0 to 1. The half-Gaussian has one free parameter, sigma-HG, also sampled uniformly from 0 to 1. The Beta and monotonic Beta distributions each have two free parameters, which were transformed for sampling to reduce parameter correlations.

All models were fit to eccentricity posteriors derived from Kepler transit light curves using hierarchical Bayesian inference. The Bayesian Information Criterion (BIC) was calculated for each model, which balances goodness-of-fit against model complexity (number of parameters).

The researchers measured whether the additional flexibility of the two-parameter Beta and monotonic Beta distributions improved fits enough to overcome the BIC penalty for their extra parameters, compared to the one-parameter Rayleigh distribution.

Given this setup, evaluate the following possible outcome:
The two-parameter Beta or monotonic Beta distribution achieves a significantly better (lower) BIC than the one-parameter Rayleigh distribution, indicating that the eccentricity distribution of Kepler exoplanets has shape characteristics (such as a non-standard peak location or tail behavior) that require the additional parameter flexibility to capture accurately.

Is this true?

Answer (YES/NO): NO